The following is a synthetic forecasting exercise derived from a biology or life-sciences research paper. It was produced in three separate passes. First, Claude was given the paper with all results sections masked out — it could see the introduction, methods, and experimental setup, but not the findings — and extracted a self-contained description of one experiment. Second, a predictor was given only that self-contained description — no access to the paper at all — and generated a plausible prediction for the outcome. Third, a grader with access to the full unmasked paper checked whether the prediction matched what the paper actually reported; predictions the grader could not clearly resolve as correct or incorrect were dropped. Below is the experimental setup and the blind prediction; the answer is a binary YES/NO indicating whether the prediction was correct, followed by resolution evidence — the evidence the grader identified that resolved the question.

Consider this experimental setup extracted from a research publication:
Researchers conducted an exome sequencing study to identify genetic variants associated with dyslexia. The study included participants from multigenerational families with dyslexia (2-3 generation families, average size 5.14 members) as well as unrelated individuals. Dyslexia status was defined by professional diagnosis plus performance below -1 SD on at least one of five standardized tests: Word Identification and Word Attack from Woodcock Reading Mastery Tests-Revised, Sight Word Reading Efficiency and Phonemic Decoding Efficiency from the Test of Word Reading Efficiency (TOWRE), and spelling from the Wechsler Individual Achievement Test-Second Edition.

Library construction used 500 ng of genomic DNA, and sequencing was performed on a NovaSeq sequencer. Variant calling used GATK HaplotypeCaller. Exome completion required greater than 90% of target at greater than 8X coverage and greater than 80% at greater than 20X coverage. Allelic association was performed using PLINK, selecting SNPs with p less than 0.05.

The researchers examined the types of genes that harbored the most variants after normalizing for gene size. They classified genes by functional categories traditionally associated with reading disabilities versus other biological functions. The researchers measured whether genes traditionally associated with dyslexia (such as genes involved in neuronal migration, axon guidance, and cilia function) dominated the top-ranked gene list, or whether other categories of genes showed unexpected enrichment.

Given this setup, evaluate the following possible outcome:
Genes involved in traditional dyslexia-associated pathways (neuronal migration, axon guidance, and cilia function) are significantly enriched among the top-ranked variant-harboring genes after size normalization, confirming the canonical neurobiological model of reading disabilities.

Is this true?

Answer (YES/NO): NO